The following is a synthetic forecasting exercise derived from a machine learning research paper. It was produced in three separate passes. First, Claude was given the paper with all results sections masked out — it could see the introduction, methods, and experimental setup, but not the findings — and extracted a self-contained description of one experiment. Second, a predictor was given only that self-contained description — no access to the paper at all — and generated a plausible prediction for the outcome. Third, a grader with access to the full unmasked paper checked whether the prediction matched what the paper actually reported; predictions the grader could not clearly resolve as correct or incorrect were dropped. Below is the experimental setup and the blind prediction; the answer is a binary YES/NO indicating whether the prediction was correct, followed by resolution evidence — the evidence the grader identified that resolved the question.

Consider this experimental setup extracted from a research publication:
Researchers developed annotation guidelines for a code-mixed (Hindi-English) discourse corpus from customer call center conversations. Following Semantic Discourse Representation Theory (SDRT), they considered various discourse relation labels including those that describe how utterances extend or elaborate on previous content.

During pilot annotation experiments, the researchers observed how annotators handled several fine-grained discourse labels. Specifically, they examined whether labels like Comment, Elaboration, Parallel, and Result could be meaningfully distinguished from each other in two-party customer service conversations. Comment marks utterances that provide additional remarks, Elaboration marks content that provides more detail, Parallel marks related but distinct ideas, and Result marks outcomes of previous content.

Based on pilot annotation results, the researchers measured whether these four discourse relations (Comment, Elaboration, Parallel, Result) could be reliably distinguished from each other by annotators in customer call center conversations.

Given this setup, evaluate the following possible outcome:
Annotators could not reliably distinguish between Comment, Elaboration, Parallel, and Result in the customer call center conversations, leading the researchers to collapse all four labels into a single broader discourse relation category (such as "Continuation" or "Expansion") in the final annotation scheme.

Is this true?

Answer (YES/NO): NO